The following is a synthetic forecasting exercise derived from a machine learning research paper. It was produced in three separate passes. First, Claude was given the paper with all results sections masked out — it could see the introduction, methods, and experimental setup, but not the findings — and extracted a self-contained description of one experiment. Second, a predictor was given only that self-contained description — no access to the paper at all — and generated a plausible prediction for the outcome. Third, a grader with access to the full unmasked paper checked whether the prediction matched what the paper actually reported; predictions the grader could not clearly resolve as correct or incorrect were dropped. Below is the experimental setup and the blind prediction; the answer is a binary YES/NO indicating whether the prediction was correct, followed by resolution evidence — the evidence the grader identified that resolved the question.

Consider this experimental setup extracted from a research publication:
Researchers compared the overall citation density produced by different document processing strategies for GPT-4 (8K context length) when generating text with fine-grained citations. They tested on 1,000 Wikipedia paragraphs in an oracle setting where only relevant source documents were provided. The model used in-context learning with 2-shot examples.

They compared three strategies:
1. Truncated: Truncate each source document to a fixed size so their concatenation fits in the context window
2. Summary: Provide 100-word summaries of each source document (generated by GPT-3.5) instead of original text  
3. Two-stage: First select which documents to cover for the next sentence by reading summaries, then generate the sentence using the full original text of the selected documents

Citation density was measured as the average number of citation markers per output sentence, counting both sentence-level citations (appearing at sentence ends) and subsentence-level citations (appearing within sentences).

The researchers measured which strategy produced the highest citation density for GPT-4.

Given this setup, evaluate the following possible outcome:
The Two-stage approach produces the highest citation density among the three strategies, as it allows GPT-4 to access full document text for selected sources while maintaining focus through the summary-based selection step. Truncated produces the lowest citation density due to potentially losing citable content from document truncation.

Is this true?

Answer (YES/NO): YES